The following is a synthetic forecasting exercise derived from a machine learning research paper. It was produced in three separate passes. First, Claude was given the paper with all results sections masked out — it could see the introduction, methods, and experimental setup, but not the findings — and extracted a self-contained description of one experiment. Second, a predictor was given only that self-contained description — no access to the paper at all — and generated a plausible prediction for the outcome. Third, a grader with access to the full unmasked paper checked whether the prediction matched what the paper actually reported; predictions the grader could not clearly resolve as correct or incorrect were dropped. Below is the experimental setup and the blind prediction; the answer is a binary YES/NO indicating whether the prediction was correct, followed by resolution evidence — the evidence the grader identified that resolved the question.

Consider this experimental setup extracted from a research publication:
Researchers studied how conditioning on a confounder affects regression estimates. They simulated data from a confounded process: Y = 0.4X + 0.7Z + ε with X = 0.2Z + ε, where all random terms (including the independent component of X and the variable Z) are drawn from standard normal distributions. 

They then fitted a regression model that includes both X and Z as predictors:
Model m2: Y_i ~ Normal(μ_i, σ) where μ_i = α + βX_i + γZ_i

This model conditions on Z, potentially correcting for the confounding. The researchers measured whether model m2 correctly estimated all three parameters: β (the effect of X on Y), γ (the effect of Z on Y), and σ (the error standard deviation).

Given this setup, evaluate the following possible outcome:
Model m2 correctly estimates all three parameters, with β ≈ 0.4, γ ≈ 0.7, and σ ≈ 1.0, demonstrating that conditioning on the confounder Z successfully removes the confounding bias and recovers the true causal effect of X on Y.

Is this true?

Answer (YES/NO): YES